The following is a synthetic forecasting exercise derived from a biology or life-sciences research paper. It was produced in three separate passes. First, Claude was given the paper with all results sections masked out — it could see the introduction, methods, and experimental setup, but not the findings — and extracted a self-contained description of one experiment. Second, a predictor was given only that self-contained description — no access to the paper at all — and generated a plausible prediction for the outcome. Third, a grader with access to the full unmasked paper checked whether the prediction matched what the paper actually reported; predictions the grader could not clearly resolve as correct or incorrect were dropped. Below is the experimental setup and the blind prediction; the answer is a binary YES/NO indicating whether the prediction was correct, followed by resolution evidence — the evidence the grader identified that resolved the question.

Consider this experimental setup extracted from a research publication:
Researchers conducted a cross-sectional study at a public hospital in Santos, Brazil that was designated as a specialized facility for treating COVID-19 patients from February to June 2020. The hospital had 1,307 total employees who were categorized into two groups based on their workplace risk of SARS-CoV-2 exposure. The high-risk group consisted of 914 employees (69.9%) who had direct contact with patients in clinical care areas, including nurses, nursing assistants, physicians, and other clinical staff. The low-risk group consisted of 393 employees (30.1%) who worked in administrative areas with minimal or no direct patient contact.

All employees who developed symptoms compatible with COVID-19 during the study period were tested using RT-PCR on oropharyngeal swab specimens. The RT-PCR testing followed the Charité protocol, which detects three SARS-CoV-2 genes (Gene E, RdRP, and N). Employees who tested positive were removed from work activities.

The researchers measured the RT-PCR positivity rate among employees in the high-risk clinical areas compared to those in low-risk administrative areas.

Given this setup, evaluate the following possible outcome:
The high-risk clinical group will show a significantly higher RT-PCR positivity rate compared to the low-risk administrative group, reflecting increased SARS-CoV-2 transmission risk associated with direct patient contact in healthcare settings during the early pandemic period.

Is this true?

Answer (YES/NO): YES